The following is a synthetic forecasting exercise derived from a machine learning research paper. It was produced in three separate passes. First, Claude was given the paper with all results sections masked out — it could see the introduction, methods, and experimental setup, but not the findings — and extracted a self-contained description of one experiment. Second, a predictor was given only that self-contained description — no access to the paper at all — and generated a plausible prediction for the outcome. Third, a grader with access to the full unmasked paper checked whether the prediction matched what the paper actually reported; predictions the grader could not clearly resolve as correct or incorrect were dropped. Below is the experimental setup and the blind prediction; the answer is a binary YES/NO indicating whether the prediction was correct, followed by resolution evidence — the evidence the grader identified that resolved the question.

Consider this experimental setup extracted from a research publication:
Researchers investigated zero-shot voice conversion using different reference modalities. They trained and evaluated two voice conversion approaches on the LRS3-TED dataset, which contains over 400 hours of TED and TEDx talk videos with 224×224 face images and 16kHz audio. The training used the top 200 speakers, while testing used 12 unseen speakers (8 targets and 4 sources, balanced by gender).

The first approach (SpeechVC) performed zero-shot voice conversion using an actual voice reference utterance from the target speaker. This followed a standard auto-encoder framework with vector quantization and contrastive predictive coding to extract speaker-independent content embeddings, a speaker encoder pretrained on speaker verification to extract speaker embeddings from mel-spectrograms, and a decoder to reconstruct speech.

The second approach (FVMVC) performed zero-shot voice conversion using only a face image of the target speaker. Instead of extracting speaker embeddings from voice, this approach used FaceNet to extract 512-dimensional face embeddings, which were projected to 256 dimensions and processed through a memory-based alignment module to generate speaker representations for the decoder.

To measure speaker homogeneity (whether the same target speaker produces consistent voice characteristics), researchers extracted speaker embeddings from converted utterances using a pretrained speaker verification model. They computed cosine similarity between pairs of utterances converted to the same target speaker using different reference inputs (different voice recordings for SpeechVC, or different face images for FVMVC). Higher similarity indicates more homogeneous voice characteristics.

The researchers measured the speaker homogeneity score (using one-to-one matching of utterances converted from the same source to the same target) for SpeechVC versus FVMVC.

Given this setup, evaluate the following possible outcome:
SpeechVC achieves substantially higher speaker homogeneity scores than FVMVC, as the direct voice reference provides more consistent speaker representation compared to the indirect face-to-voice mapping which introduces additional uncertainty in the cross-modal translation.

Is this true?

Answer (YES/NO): NO